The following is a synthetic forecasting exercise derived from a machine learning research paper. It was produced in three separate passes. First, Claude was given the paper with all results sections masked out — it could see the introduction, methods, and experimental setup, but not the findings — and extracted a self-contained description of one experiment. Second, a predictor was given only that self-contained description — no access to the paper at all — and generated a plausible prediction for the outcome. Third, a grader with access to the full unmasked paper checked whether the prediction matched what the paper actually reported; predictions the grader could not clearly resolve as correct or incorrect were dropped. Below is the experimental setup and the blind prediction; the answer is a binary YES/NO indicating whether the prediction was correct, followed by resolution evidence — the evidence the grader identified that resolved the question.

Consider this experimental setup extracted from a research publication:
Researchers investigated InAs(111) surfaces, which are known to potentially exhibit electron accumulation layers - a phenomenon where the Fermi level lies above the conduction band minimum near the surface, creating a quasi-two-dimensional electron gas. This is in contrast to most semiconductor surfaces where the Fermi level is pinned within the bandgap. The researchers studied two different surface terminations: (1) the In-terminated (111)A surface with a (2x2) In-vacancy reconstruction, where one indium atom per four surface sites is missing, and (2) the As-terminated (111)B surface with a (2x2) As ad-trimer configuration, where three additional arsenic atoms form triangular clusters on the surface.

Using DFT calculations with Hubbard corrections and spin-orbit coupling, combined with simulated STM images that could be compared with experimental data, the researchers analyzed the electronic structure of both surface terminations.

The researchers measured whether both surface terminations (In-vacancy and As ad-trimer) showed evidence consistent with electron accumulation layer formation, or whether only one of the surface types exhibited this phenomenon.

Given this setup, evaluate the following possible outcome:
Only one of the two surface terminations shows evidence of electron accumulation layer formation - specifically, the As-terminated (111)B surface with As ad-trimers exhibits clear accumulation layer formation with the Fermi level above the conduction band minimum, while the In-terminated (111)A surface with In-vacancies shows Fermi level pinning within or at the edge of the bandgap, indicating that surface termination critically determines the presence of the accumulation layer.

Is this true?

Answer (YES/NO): NO